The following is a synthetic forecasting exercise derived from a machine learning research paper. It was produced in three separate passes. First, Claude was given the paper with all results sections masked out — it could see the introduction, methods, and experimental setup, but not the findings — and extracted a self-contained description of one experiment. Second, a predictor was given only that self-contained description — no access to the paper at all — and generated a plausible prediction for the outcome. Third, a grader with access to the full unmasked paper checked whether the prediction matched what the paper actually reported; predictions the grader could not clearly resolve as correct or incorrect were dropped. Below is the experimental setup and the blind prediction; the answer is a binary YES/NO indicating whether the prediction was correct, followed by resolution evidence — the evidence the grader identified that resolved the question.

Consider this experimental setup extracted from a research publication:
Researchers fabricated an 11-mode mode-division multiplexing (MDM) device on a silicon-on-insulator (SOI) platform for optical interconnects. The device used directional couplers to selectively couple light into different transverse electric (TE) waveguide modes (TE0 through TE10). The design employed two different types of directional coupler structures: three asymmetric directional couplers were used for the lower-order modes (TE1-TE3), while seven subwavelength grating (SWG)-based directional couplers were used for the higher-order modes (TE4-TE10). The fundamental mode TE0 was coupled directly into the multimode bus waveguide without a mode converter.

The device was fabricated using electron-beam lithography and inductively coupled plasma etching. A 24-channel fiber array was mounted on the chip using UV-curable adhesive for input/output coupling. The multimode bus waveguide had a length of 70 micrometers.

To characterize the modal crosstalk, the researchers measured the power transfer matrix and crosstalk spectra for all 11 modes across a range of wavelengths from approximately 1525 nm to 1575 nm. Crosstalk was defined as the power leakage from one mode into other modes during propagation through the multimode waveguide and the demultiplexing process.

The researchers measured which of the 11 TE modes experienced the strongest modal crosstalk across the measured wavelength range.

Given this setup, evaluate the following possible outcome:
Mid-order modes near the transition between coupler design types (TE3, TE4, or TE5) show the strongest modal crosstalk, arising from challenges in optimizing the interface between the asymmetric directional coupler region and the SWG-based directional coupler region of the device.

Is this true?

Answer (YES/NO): NO